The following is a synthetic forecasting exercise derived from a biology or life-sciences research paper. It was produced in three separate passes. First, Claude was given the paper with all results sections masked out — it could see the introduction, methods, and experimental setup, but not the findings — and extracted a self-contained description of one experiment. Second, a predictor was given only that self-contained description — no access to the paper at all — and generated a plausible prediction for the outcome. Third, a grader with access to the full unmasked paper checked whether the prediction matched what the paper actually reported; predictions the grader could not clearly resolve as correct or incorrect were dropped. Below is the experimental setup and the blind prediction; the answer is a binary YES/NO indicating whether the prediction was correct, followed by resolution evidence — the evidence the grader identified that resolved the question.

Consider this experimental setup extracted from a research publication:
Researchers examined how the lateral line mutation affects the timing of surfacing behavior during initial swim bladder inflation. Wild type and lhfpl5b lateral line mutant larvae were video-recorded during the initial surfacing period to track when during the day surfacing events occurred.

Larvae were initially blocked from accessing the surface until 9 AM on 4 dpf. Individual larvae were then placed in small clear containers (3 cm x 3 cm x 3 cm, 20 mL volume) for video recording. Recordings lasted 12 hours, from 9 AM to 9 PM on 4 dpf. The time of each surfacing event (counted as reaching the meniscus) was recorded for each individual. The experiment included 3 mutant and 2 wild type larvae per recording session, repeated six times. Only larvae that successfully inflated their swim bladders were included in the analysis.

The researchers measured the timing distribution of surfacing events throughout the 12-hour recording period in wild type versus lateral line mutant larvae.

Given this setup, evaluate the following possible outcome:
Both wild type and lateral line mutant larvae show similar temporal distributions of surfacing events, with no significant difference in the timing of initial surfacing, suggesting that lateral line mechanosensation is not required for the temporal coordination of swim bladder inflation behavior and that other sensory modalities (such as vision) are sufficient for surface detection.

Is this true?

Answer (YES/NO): NO